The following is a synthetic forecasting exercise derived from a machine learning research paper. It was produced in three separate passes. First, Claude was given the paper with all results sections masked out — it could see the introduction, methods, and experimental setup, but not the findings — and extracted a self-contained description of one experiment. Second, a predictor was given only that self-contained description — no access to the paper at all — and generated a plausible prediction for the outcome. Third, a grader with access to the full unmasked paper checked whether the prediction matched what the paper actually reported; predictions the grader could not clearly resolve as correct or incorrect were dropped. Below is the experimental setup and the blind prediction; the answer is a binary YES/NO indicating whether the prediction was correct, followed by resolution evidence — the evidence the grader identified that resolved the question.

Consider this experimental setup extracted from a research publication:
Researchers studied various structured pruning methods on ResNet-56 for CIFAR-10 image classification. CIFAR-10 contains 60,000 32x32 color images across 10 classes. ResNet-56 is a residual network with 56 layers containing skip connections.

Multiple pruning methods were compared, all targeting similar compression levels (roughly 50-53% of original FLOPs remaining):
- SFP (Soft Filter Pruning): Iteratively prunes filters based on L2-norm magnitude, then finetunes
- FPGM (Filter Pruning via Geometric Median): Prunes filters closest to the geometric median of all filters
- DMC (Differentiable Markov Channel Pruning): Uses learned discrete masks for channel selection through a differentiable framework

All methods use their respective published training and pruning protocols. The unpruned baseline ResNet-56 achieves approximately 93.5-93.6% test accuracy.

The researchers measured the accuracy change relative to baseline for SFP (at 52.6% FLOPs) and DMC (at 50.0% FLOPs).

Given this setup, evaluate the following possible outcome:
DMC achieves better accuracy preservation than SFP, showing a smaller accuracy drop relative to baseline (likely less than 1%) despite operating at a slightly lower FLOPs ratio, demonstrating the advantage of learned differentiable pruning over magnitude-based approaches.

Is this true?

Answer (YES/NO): NO